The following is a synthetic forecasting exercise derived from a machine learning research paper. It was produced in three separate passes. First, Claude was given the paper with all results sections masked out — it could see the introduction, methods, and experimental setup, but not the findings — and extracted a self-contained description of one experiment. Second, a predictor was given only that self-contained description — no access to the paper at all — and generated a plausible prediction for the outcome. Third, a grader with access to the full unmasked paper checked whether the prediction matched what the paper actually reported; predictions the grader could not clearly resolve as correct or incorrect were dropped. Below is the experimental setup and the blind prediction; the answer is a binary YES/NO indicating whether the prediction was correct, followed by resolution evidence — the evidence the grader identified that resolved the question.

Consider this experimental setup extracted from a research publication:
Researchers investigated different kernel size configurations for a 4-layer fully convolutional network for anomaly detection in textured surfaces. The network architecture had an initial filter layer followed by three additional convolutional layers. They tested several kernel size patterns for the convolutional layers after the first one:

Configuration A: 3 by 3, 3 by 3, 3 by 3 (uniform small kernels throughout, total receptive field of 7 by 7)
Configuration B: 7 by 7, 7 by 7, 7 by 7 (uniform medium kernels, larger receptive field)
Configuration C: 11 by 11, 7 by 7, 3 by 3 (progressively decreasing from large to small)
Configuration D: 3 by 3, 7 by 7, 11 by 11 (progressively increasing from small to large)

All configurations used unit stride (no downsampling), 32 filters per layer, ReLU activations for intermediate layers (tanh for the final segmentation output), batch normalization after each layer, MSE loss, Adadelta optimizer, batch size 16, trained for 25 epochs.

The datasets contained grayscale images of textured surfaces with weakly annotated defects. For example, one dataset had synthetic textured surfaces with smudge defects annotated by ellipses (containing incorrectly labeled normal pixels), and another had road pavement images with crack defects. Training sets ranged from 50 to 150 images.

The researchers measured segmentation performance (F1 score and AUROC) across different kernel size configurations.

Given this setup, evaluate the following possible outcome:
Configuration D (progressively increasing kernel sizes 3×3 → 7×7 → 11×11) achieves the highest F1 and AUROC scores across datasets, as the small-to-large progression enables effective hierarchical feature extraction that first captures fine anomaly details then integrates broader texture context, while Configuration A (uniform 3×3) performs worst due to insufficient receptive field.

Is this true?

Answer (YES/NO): NO